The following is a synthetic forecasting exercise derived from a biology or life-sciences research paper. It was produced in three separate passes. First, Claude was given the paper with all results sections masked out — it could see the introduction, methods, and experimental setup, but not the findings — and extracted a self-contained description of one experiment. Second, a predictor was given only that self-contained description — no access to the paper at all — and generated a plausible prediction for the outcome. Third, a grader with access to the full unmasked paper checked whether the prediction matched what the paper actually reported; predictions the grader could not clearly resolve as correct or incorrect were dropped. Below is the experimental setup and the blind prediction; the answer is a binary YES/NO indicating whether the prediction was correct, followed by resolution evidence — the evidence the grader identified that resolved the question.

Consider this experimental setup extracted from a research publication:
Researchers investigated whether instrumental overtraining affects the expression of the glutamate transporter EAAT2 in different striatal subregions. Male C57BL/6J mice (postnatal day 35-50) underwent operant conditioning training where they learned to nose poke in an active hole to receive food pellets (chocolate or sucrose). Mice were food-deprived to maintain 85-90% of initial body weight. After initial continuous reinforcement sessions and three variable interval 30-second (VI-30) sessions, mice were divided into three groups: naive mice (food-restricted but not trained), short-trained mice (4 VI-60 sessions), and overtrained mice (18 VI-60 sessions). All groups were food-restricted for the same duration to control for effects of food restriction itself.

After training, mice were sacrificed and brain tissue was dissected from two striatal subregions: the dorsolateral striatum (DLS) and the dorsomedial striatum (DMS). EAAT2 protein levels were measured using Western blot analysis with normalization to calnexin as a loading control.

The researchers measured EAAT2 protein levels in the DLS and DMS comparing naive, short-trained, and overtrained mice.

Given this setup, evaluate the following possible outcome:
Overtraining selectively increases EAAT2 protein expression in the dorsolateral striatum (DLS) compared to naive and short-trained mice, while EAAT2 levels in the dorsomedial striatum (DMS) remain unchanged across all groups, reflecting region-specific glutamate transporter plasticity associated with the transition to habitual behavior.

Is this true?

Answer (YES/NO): YES